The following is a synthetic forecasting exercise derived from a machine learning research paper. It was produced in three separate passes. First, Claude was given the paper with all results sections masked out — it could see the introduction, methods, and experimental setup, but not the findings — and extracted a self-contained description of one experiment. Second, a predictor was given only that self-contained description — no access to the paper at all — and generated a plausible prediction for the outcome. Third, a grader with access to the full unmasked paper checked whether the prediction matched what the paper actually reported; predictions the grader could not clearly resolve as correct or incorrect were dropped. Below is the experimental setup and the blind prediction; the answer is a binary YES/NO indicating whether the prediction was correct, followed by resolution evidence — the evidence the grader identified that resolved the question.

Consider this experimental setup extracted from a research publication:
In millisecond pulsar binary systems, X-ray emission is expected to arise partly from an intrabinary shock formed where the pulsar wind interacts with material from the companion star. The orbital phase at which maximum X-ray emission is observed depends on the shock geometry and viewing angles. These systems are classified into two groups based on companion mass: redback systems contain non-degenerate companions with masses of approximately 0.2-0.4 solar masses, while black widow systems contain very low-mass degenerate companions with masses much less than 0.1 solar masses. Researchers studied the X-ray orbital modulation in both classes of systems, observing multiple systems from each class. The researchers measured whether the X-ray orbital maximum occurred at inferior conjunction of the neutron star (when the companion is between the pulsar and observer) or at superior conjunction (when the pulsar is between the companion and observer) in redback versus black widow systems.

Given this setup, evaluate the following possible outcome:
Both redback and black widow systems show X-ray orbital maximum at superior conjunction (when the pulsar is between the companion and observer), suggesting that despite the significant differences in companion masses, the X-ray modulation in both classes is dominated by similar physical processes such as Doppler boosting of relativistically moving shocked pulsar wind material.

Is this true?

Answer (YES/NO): NO